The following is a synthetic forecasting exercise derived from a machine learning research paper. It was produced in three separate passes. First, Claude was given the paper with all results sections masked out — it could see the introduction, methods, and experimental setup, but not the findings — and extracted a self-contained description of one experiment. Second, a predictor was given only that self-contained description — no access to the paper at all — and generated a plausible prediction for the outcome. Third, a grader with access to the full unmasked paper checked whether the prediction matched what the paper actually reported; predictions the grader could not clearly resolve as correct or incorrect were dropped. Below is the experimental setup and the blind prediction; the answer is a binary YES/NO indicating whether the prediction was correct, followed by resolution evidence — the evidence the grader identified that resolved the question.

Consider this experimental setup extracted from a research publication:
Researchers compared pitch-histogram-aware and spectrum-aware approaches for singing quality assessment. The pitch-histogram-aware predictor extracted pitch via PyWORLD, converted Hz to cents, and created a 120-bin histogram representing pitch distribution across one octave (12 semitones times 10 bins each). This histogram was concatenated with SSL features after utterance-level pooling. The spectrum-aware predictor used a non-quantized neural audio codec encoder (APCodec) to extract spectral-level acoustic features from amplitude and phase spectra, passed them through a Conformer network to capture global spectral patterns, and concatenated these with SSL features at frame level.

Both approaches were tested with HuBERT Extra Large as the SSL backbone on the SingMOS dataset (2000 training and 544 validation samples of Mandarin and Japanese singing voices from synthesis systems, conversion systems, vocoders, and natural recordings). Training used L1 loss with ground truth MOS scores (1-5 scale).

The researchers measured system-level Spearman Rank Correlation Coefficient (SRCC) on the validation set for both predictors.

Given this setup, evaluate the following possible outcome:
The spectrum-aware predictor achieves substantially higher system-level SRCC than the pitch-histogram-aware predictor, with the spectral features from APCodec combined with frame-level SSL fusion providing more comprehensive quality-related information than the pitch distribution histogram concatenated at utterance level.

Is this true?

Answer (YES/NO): NO